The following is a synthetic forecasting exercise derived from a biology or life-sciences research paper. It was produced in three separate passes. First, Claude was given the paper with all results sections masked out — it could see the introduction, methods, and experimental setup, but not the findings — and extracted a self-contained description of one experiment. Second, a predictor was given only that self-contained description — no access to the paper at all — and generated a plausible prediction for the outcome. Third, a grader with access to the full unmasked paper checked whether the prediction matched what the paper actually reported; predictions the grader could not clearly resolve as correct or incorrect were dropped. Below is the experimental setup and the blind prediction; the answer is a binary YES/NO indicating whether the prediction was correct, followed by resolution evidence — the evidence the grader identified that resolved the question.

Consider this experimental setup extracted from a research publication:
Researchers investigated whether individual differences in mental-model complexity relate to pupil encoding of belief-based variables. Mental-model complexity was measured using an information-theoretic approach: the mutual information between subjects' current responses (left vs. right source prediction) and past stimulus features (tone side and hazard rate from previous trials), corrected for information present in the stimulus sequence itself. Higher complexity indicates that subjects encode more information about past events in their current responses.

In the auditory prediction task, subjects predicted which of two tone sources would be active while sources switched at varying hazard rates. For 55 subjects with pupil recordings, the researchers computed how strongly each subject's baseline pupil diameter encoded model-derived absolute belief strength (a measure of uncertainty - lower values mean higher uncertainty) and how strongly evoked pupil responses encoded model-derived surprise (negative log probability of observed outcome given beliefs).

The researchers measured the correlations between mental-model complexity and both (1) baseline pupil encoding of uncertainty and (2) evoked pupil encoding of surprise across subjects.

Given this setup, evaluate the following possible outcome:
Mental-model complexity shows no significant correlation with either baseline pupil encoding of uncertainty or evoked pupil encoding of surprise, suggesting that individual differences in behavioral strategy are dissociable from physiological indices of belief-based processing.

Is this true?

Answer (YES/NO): NO